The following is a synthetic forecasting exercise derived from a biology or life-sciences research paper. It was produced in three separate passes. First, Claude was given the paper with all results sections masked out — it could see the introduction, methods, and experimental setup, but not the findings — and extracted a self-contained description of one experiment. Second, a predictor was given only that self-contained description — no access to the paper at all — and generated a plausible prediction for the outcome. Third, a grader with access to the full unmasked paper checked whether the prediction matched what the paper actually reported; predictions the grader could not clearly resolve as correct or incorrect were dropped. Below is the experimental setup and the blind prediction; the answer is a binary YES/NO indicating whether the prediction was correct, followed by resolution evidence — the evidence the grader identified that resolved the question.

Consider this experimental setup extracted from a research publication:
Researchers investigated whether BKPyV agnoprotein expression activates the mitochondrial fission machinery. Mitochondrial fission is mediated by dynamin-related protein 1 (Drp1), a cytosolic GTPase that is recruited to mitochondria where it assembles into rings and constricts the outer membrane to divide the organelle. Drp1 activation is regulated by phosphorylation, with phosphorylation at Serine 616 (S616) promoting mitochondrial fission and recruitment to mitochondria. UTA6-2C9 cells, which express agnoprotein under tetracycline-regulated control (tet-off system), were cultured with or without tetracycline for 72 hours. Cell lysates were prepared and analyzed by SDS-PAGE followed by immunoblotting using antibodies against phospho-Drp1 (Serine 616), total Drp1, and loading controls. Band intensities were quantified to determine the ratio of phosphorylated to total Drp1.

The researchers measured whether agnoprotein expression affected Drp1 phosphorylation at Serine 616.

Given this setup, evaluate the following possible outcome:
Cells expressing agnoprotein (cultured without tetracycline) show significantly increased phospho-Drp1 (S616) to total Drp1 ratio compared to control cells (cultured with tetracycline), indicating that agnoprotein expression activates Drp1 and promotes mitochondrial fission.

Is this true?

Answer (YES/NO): NO